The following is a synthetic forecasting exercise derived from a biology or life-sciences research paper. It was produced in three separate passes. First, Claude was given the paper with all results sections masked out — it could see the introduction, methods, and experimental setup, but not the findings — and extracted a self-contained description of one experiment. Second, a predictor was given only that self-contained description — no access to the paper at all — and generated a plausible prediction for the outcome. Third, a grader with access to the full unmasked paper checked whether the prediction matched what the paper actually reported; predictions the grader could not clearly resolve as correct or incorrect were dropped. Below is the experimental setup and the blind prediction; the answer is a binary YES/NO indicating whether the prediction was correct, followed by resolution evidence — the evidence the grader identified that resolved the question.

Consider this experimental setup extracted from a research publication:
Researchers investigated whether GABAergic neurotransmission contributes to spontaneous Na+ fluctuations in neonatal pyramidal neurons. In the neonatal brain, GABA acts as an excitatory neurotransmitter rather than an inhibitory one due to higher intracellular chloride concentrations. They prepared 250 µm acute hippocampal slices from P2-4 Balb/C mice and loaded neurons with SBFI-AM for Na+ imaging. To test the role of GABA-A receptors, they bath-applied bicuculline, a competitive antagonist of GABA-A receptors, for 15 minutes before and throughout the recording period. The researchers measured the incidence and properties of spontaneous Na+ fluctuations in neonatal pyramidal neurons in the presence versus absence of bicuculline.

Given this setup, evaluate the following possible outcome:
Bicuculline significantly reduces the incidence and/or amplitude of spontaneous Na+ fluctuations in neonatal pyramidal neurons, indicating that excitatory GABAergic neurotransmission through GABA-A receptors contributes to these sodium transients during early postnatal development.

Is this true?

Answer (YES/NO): YES